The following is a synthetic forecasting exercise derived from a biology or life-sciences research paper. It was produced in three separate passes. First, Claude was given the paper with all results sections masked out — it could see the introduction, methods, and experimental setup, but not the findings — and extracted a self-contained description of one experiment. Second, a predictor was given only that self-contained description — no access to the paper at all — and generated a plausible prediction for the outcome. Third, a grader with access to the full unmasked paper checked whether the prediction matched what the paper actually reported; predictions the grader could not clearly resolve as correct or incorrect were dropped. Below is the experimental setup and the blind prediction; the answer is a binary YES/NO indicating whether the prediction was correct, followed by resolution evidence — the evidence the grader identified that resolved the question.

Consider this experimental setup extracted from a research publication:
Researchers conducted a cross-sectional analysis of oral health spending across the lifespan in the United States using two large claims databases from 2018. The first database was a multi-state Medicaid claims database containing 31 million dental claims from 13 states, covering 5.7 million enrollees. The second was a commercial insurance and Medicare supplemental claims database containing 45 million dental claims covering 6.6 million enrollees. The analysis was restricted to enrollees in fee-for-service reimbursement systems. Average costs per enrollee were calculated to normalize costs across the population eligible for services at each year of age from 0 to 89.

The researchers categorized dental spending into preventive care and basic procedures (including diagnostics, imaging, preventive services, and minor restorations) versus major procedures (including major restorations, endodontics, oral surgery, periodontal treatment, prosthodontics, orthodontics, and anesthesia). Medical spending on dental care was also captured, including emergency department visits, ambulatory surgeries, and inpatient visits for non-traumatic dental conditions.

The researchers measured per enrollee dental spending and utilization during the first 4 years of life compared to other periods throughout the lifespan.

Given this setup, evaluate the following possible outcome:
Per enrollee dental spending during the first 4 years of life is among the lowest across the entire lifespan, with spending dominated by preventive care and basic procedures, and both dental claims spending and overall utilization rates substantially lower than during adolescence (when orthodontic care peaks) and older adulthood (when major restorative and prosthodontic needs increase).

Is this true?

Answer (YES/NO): YES